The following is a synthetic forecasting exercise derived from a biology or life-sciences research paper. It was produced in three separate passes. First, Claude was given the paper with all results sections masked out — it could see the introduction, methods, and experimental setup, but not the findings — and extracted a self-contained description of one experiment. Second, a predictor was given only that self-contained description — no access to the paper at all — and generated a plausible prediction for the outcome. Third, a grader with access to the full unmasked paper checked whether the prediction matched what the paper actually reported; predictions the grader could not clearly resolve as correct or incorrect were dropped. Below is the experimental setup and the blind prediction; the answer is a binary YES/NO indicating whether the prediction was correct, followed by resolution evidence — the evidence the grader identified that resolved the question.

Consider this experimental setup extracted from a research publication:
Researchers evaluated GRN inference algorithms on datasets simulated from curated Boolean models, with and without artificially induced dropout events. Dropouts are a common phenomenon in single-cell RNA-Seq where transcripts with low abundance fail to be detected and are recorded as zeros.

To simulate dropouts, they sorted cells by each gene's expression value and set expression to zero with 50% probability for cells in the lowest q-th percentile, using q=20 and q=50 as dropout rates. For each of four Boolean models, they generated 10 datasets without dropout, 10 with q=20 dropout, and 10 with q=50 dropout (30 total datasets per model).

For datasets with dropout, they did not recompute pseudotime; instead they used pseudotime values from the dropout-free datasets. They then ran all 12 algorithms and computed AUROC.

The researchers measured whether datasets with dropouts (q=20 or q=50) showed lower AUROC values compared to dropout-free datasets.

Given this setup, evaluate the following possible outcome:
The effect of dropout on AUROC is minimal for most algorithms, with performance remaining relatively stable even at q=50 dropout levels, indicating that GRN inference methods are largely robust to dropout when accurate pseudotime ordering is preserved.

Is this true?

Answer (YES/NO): YES